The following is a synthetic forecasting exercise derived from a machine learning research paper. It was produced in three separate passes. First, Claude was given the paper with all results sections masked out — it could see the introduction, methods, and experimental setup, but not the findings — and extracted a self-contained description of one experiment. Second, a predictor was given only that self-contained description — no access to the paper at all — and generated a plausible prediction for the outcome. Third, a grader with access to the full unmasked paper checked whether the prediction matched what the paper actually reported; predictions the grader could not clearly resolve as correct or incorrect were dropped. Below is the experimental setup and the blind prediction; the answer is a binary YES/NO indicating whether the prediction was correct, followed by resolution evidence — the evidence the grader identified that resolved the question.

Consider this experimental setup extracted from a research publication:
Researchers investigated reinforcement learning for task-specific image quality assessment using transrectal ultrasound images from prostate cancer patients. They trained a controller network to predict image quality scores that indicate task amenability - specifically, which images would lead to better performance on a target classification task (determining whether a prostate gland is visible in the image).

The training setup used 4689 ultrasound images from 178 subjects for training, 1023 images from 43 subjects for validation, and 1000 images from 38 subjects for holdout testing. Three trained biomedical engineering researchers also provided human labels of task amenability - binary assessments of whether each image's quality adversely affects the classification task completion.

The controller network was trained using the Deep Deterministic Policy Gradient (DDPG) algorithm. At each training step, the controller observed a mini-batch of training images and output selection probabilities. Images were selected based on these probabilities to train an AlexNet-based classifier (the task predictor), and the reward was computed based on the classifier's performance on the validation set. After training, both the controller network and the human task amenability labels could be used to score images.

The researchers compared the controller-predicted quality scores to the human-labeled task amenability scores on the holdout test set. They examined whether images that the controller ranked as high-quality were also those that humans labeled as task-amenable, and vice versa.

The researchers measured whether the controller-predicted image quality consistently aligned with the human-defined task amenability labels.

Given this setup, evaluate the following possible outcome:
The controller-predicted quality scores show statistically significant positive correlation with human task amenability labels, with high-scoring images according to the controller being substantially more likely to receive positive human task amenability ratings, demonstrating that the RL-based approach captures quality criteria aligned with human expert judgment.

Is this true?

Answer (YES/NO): NO